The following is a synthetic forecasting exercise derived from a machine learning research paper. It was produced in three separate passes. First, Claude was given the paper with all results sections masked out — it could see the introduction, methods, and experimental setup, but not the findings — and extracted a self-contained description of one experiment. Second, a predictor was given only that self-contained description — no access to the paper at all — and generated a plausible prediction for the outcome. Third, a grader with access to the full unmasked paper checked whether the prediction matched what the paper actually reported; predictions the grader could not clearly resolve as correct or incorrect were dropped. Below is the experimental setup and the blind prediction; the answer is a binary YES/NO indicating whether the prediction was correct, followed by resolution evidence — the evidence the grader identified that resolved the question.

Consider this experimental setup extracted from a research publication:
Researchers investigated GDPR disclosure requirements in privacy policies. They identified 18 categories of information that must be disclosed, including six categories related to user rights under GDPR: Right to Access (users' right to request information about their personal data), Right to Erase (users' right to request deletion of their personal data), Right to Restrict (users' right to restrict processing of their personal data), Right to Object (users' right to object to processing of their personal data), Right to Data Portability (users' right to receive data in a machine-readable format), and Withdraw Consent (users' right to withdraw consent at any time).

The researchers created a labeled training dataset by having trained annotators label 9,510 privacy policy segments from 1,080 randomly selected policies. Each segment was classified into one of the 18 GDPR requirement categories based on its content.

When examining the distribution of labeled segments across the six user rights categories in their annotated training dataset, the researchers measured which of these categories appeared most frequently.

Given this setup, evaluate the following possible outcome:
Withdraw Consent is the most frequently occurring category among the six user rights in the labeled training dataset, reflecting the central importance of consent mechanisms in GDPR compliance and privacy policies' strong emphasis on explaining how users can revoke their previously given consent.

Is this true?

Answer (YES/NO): NO